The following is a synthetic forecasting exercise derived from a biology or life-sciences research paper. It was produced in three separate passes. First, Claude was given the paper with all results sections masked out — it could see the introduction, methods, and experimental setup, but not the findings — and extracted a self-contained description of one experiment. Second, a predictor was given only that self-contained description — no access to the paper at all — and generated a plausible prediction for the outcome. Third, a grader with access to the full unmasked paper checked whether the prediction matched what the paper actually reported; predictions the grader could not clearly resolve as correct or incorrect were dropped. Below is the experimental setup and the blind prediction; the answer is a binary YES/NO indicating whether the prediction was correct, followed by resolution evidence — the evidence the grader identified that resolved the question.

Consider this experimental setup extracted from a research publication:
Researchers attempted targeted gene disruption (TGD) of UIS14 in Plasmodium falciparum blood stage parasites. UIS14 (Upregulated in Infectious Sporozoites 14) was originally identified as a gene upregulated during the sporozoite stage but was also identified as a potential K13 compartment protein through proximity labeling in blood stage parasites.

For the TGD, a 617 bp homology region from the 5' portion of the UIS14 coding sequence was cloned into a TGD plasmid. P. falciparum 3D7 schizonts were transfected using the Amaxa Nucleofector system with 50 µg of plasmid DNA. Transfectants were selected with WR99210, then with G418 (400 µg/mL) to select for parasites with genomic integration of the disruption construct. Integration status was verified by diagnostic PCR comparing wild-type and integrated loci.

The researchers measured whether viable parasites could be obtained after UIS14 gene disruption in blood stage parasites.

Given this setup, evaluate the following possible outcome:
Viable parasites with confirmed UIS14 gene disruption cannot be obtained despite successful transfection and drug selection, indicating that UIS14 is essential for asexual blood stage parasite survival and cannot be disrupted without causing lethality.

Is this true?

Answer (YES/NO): NO